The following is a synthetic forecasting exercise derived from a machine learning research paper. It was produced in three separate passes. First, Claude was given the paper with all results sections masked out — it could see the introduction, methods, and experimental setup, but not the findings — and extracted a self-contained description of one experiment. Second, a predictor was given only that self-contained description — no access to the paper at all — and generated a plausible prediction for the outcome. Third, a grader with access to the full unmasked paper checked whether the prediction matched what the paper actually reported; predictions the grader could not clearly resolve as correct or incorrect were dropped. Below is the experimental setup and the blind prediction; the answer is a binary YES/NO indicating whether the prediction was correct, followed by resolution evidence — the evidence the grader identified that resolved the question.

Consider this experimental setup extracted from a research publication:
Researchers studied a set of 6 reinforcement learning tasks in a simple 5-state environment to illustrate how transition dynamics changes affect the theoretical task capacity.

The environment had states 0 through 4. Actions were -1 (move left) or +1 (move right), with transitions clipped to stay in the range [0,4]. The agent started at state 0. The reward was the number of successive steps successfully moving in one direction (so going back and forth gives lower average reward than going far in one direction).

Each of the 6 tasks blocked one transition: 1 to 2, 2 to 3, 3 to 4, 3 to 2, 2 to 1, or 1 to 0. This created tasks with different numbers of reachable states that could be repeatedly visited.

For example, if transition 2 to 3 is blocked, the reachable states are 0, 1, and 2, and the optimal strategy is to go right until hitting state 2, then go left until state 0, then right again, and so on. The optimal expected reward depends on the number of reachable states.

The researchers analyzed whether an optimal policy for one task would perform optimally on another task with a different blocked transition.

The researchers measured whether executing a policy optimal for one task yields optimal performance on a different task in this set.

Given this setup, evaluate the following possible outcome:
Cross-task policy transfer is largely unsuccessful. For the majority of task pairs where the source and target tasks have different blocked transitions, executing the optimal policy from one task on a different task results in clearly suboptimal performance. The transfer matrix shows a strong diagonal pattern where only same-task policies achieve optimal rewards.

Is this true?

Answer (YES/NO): YES